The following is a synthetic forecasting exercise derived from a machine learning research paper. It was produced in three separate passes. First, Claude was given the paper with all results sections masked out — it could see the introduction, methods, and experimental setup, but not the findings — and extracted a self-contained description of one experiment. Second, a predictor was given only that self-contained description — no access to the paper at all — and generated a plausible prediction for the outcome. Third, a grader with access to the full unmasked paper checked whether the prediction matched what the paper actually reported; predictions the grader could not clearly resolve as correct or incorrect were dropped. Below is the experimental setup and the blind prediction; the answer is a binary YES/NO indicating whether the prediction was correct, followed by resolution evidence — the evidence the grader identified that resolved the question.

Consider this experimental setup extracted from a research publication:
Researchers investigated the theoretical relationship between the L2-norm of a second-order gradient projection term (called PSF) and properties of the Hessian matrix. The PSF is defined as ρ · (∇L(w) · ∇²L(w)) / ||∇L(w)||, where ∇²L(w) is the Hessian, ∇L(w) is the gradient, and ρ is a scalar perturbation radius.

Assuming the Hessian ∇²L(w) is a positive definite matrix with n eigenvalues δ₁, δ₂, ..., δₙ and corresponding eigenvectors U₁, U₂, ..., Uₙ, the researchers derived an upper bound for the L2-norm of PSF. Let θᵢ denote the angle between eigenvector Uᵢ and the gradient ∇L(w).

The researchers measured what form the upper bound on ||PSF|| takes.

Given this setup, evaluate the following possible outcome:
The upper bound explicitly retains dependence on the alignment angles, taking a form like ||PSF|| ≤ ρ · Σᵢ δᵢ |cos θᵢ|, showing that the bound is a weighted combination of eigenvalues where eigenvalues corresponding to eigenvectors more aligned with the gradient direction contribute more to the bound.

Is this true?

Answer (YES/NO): YES